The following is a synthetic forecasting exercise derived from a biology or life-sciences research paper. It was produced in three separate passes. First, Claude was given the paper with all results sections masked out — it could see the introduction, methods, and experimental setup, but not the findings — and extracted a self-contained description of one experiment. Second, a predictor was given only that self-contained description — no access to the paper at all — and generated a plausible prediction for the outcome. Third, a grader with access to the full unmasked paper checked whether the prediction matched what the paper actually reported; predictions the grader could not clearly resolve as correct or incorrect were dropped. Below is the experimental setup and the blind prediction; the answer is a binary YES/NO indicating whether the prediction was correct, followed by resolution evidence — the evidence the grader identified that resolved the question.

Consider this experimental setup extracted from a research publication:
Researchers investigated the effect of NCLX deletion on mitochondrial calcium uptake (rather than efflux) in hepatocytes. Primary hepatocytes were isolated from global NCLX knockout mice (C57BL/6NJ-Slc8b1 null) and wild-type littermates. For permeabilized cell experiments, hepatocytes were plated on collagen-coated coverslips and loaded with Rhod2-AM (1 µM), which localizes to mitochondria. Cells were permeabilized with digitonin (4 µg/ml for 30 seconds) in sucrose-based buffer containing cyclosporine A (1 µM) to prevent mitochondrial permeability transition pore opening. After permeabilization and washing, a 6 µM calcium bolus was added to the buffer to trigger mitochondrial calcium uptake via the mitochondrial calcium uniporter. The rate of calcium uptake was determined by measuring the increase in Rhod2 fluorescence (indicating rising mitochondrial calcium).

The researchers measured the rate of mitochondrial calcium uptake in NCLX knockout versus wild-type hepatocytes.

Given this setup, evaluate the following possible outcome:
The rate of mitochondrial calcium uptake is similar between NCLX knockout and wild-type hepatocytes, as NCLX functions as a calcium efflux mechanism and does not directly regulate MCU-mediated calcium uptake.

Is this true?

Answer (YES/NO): YES